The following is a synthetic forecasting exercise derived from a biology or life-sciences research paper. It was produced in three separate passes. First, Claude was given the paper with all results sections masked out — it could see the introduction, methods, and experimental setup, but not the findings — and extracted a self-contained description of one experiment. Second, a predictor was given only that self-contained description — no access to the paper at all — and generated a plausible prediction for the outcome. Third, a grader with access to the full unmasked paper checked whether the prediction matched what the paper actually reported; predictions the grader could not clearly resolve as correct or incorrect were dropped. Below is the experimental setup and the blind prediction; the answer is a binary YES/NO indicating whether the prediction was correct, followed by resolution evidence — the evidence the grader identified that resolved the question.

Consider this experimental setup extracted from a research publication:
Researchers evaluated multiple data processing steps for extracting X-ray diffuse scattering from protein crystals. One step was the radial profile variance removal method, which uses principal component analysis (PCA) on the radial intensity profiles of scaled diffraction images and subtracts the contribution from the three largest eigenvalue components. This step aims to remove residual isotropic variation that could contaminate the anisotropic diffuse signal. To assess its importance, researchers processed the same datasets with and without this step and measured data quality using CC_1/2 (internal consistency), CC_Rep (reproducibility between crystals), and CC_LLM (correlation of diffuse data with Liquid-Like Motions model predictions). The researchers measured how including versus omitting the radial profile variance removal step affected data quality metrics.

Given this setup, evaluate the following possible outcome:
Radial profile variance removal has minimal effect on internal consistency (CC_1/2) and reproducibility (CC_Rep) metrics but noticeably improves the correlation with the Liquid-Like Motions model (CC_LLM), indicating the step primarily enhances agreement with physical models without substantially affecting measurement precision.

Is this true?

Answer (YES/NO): NO